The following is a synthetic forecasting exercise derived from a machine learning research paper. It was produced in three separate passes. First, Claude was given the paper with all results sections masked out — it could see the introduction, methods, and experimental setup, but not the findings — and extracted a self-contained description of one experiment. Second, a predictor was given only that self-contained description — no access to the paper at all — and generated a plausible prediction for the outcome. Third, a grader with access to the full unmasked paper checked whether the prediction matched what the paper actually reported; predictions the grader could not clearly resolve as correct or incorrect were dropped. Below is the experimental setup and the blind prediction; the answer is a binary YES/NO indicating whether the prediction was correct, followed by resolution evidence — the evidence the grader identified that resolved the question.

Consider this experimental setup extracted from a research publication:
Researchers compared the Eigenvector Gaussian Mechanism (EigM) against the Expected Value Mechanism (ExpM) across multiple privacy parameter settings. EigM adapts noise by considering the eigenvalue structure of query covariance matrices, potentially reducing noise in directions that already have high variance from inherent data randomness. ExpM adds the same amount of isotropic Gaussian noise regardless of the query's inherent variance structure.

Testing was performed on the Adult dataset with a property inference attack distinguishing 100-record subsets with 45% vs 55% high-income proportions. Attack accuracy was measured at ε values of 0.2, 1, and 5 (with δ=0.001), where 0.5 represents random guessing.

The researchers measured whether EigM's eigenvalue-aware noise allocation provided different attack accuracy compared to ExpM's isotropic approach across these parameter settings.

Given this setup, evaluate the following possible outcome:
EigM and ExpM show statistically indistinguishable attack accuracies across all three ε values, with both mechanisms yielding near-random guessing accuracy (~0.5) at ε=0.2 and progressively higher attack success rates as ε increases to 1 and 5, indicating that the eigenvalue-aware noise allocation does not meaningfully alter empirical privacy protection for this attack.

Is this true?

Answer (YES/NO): YES